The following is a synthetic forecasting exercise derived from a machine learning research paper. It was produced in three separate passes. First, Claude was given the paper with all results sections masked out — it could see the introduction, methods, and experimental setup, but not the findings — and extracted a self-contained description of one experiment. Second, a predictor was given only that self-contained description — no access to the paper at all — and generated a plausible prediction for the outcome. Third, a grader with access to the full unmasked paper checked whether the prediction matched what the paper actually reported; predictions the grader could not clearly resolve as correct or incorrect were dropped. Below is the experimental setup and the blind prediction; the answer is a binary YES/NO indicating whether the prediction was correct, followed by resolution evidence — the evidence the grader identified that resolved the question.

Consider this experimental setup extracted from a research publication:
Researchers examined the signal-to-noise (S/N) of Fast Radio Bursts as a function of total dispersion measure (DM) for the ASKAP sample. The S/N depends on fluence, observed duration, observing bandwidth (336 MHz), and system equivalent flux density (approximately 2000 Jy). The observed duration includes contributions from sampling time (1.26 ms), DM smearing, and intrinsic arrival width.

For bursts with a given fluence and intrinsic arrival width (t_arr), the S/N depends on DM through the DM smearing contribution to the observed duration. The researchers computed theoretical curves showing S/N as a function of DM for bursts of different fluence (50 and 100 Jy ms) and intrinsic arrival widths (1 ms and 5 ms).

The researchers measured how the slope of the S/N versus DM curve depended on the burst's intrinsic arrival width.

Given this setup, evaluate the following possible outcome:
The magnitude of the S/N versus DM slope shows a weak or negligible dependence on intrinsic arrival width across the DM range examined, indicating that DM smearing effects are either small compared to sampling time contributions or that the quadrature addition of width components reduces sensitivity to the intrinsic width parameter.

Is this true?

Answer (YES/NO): NO